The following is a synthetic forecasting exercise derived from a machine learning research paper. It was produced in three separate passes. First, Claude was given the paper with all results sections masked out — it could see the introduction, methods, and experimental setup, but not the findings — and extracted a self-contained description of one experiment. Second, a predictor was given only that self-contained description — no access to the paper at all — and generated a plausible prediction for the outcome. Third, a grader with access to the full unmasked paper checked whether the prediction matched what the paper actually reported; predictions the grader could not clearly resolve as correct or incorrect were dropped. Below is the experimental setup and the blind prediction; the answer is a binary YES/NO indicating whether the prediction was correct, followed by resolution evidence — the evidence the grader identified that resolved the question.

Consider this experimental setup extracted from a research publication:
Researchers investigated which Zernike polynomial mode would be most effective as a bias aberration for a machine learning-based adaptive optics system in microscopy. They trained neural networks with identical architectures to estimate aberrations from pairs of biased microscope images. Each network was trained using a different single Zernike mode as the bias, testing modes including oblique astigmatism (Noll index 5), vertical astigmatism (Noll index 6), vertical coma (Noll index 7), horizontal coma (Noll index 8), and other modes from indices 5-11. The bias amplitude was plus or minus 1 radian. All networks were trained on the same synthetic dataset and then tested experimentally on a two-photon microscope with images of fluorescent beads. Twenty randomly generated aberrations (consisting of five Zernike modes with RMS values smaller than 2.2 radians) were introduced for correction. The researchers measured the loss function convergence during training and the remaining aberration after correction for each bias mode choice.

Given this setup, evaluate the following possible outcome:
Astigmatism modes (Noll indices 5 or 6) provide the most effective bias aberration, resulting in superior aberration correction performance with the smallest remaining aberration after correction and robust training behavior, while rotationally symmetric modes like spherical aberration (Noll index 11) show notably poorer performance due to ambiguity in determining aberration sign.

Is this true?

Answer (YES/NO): NO